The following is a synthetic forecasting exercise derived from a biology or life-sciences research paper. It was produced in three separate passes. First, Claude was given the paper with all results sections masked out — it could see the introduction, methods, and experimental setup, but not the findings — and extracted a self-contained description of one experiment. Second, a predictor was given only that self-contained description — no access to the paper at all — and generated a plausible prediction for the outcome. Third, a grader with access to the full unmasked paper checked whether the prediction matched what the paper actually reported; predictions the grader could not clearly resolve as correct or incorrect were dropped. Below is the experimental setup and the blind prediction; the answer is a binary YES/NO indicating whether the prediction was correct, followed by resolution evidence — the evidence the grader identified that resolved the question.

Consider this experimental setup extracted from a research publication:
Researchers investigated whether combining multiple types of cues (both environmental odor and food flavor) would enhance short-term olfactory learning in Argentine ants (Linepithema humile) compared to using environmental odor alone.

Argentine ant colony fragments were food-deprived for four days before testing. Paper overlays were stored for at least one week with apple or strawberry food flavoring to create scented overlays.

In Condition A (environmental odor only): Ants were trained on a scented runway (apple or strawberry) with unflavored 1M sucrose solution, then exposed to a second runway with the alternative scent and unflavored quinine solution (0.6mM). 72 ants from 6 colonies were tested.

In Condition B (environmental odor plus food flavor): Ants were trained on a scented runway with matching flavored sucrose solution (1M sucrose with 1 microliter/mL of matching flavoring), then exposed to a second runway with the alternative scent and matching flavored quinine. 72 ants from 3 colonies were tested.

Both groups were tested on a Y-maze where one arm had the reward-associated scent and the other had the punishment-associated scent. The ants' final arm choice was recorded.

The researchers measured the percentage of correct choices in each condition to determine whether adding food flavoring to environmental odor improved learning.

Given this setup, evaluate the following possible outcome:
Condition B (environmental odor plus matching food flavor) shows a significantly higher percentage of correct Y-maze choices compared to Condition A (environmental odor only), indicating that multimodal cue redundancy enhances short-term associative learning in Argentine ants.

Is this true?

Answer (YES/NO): NO